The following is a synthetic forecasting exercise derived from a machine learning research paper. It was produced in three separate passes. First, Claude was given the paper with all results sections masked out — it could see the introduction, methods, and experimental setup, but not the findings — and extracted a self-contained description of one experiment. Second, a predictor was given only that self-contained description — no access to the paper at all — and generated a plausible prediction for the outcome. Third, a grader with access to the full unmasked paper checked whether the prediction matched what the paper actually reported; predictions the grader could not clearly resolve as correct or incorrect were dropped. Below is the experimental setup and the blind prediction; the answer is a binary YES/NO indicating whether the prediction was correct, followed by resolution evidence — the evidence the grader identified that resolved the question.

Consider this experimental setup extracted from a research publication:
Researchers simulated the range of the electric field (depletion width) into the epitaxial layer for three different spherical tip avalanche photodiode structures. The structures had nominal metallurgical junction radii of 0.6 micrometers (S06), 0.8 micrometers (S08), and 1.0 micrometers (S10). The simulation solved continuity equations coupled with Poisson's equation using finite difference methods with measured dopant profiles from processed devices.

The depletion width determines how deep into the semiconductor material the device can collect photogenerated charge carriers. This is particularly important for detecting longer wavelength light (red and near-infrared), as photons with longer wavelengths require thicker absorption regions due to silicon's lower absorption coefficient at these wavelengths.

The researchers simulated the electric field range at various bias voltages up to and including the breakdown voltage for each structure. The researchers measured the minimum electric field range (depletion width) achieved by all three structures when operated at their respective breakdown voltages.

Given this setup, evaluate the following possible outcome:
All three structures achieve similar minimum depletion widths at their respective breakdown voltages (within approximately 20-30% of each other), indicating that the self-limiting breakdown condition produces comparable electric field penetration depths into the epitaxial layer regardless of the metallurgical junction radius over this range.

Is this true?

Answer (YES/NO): YES